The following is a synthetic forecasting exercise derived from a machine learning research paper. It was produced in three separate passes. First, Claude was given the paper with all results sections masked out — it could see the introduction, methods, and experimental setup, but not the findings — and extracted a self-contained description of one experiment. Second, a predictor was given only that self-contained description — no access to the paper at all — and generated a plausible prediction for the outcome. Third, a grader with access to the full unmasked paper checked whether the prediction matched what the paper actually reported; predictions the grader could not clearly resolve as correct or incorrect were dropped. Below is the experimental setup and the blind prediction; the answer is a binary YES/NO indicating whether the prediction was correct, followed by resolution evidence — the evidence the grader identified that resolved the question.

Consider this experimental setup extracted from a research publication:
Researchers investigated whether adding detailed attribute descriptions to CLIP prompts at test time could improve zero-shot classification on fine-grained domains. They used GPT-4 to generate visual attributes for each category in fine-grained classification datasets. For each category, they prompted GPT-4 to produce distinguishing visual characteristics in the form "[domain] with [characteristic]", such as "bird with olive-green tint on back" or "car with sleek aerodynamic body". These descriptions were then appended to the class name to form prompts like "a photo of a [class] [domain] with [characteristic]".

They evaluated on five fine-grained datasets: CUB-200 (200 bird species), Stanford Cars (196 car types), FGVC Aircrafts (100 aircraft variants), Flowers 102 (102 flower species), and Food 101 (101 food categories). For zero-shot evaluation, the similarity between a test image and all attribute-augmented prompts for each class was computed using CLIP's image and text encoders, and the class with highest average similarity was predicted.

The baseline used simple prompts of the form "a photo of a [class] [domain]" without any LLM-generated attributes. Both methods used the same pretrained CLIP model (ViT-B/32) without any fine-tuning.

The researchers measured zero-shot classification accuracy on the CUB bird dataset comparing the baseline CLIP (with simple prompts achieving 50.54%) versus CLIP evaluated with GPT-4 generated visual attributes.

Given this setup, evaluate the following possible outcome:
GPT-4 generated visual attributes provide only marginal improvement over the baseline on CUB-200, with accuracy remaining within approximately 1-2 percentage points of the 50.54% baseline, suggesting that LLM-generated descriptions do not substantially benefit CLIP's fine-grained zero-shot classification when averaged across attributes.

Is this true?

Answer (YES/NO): YES